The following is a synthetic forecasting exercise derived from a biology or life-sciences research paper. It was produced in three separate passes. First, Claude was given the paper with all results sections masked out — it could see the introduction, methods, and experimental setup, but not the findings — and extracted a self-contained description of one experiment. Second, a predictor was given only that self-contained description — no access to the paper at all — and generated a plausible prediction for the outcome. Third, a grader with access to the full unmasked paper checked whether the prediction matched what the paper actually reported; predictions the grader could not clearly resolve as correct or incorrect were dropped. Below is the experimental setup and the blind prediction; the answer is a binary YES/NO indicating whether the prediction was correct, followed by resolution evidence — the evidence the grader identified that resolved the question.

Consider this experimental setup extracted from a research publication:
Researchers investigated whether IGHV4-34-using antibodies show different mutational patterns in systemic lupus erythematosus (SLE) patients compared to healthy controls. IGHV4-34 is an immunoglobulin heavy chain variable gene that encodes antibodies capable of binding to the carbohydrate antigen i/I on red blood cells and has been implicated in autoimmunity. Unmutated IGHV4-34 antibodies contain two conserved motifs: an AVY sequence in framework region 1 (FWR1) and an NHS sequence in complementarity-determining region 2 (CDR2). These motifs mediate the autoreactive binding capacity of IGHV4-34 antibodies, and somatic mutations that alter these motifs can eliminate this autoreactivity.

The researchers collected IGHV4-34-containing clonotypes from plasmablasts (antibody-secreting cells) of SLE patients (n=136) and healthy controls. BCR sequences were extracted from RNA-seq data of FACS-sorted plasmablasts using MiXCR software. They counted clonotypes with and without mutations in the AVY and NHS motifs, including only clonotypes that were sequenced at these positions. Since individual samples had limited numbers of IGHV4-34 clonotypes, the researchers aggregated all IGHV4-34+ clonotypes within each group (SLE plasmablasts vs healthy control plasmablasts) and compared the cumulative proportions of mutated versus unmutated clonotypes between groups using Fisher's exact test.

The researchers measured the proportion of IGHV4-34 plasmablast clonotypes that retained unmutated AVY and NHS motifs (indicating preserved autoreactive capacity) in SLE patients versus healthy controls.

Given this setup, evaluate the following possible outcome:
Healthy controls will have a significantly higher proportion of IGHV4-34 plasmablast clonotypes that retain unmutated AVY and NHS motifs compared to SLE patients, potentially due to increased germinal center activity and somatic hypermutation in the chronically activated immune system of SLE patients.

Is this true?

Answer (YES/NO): NO